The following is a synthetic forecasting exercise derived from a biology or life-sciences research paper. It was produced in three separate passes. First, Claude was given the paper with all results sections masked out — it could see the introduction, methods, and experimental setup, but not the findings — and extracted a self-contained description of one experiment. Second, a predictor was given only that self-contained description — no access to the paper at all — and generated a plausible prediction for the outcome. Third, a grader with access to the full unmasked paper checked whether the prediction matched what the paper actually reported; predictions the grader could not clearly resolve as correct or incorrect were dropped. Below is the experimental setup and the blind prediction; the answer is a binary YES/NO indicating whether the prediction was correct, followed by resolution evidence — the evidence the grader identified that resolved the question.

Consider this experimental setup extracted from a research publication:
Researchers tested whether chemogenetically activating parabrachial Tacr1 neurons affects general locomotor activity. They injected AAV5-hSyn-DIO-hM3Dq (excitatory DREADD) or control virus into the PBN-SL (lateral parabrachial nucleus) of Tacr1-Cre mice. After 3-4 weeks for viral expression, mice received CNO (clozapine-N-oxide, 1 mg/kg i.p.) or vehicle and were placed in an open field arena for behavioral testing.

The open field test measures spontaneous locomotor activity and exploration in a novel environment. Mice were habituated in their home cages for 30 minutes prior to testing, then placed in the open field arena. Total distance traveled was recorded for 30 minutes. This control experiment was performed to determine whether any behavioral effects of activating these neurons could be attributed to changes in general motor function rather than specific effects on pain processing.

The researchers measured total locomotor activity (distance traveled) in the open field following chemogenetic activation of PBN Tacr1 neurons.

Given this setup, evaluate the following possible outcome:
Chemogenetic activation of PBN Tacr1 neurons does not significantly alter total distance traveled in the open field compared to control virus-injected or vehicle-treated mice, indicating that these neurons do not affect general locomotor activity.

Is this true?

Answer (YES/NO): NO